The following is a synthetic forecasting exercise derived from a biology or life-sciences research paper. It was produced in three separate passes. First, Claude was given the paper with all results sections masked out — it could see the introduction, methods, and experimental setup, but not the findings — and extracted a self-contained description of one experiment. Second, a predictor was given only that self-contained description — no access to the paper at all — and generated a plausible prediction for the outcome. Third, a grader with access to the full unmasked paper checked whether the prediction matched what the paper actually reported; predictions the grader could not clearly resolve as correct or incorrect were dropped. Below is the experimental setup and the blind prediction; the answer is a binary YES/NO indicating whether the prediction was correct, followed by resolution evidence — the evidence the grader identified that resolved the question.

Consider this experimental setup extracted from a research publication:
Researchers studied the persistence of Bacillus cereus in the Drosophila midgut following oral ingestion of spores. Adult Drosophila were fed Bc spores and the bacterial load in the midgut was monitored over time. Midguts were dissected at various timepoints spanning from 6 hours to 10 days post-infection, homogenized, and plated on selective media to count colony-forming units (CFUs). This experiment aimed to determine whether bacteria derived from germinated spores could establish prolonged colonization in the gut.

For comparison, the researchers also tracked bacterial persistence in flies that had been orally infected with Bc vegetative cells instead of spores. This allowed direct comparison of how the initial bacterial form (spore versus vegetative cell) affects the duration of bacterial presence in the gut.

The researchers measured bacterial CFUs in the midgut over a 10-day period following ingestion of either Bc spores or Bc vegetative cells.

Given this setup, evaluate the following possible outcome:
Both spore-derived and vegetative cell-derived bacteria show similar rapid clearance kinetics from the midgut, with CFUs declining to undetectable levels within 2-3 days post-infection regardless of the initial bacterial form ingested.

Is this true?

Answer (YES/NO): NO